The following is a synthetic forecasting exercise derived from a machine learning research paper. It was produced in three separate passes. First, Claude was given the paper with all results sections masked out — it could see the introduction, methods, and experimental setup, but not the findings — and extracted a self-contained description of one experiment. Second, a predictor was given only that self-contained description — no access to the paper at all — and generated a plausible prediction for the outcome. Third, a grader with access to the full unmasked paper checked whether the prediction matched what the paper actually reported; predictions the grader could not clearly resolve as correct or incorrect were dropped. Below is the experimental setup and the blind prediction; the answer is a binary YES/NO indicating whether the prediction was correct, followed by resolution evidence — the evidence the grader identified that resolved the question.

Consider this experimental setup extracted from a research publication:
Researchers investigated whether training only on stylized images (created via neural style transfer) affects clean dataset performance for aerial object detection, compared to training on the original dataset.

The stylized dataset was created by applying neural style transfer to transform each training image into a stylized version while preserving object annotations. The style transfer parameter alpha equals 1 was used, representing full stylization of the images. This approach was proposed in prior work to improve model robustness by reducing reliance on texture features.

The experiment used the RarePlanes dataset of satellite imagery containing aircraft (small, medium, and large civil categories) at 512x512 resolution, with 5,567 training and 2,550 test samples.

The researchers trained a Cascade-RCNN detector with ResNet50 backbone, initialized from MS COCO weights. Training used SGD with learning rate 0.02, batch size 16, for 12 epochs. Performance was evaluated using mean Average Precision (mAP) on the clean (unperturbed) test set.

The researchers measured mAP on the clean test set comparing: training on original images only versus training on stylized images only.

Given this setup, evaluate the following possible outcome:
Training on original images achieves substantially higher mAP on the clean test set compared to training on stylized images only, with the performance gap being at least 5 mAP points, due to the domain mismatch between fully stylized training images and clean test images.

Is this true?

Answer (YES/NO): YES